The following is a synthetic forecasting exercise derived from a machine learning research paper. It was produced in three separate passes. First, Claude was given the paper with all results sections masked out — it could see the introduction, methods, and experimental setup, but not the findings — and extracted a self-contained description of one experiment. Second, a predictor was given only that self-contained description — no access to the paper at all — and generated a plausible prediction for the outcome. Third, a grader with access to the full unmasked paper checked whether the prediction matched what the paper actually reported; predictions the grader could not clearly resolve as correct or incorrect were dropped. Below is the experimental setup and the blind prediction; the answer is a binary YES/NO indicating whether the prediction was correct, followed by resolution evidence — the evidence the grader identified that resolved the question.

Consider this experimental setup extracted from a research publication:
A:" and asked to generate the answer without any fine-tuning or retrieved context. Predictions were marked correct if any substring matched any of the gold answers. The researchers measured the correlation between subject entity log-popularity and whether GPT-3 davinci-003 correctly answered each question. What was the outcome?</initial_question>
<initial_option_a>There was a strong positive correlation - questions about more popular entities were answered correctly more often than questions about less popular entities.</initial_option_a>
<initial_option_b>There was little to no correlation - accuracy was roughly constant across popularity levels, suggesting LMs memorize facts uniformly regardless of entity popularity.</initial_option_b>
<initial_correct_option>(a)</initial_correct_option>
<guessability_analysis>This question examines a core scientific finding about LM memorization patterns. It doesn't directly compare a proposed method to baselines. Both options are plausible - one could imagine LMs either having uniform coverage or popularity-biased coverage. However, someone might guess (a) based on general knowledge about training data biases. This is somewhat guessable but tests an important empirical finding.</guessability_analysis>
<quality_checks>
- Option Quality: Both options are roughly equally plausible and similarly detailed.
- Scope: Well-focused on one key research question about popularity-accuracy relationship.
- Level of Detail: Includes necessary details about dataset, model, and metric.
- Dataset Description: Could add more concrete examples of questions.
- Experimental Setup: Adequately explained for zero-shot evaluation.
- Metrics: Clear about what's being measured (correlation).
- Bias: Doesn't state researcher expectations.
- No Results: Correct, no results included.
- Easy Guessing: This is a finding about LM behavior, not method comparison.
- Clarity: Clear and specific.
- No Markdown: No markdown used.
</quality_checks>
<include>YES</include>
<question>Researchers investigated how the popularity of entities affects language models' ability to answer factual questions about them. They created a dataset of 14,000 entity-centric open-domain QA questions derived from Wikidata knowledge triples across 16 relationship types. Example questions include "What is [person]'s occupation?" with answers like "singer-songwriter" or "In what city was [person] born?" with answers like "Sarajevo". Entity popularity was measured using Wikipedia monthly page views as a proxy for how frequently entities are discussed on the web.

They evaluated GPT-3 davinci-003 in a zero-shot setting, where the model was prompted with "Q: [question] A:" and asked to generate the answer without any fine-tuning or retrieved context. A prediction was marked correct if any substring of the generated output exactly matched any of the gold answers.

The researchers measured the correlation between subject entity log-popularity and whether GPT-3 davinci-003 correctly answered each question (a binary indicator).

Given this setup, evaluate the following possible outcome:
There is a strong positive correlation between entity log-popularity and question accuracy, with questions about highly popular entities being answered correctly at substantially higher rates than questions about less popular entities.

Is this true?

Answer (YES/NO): YES